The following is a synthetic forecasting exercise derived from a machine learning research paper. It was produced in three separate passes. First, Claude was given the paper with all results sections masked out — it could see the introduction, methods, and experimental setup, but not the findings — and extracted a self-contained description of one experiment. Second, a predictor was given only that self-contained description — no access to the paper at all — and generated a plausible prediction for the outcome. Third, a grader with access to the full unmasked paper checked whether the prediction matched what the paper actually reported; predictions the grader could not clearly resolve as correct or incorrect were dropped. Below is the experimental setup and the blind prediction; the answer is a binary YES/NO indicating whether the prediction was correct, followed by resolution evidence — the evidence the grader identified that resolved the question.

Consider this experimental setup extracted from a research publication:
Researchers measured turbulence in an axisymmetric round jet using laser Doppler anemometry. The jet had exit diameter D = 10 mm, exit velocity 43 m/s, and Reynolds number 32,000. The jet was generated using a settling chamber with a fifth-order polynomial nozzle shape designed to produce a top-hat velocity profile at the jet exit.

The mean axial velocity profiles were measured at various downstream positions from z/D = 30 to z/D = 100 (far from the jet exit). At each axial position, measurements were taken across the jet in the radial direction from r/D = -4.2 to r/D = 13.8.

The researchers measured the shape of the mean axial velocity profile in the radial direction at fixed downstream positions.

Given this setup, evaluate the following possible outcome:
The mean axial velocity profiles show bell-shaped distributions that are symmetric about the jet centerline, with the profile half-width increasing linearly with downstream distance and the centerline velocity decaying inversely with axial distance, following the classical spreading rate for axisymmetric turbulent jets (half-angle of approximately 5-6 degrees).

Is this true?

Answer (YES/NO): YES